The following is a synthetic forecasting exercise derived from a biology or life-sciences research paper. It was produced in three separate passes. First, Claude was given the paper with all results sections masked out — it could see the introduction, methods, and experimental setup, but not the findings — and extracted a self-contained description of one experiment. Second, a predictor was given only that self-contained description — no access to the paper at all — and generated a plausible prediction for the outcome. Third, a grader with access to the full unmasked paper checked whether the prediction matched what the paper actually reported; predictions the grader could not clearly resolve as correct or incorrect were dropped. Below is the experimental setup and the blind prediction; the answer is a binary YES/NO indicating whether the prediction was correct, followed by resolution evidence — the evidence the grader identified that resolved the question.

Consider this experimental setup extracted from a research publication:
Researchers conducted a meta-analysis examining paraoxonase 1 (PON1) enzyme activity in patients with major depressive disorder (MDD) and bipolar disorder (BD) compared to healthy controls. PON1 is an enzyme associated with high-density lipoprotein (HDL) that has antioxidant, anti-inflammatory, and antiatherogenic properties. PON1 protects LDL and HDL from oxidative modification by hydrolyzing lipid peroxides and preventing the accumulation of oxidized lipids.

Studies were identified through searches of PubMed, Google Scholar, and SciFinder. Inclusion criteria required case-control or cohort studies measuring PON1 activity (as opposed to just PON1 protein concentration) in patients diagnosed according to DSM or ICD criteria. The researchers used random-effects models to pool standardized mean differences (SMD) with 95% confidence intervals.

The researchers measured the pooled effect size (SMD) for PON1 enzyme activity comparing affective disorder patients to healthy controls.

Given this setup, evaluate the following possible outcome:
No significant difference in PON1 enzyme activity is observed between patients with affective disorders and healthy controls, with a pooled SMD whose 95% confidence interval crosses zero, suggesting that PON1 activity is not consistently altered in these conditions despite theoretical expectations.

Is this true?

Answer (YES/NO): NO